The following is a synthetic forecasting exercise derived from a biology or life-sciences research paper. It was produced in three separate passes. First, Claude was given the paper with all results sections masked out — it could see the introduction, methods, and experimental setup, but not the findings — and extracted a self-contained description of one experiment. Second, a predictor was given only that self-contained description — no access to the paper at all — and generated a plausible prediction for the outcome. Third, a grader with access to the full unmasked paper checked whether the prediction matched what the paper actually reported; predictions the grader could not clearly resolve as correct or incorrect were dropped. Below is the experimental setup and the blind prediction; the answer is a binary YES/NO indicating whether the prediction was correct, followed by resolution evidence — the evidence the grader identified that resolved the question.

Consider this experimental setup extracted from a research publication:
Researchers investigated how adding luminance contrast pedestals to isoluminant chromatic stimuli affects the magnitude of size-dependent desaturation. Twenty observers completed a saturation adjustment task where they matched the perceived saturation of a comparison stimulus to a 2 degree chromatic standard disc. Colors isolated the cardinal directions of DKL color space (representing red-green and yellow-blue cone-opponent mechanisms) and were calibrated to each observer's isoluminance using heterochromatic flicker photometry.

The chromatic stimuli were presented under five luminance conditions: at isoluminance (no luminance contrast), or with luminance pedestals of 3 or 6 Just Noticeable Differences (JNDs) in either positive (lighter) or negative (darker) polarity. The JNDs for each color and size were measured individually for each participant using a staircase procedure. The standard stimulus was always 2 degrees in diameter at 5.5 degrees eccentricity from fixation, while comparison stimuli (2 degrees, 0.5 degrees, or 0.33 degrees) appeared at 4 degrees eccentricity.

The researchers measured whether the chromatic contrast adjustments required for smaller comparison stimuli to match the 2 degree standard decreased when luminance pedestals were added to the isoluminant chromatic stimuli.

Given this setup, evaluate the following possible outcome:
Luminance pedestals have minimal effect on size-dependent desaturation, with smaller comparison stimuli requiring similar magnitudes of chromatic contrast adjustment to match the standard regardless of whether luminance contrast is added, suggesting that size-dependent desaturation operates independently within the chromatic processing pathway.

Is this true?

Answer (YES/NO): NO